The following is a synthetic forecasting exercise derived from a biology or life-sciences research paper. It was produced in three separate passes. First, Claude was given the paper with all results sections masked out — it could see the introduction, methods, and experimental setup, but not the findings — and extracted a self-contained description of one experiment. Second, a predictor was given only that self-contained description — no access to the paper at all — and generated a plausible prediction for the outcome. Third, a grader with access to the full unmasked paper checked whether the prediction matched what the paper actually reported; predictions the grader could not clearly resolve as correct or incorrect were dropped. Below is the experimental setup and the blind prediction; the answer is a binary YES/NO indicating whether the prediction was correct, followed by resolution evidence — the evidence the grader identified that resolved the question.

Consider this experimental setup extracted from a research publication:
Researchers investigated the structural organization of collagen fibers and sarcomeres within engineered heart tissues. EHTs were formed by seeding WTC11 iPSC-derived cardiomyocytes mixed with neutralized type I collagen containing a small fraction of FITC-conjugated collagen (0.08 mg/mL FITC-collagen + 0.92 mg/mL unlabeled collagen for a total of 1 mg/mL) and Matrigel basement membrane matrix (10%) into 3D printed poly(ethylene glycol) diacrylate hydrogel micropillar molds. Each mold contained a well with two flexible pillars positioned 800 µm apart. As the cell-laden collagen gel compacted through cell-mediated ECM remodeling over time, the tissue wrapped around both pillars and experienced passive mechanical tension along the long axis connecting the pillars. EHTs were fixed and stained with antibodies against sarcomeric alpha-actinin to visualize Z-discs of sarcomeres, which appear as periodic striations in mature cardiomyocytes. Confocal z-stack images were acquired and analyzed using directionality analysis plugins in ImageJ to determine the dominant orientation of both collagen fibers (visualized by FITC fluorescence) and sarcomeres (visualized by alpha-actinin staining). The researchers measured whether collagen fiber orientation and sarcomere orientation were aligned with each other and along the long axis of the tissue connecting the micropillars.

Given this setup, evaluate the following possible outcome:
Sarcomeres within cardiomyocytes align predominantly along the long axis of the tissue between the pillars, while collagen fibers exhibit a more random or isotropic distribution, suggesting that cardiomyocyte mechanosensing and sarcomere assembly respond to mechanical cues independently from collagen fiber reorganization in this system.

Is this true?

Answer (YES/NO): NO